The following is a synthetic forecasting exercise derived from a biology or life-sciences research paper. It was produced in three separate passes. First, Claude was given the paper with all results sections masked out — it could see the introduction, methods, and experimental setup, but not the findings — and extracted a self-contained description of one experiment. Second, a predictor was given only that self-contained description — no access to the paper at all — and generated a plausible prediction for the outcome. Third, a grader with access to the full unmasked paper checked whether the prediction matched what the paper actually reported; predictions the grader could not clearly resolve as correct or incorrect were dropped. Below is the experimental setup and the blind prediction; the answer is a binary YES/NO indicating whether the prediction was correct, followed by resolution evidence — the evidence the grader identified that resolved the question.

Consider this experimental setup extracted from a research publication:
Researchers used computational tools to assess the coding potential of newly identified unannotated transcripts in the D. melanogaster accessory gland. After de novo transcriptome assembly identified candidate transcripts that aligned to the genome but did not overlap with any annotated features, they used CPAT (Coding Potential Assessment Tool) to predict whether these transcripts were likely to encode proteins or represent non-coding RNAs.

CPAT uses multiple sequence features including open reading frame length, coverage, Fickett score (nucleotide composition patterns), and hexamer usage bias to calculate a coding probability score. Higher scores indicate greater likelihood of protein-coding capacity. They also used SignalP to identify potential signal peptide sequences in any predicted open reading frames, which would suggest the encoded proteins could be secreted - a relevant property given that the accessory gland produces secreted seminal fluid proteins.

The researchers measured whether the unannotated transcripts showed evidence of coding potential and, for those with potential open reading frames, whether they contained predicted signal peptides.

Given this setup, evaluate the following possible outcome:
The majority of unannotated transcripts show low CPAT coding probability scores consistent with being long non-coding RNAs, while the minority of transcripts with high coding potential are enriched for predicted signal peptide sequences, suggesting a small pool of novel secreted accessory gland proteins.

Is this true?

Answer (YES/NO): NO